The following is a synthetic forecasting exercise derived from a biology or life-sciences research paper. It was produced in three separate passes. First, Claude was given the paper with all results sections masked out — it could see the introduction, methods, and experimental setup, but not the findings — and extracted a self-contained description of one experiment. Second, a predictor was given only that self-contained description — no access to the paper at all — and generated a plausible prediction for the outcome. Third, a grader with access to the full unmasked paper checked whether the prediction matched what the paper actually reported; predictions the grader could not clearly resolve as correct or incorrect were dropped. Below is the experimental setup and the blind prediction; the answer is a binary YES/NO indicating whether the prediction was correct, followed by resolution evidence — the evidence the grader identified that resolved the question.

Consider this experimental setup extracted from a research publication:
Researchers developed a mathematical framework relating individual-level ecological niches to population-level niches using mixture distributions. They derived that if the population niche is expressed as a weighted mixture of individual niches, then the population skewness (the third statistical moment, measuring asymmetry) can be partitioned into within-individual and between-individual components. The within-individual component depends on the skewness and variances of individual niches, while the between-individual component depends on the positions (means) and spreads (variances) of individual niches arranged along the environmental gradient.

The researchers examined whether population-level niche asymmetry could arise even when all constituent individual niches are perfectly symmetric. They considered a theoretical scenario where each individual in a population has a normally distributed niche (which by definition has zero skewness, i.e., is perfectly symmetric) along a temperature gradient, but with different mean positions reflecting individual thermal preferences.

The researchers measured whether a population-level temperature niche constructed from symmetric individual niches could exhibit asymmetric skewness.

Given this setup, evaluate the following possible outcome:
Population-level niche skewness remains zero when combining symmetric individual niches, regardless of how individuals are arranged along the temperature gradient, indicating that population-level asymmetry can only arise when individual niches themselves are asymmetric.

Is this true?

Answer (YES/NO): NO